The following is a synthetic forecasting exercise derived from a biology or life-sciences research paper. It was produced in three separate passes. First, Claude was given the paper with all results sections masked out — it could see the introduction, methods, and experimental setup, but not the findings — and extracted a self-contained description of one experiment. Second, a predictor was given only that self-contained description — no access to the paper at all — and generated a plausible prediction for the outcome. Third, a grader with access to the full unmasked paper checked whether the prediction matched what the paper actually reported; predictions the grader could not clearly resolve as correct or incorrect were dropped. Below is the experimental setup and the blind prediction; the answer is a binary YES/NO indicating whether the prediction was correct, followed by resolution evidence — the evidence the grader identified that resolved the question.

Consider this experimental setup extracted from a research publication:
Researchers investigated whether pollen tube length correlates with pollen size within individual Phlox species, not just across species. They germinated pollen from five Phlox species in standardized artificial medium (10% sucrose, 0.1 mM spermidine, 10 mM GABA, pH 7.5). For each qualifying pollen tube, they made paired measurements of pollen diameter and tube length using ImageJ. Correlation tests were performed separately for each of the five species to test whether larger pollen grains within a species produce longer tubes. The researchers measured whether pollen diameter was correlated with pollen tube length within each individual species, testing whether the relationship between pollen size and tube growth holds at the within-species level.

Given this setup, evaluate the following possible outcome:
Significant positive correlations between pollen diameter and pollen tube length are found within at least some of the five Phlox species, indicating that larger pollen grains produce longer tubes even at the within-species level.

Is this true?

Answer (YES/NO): YES